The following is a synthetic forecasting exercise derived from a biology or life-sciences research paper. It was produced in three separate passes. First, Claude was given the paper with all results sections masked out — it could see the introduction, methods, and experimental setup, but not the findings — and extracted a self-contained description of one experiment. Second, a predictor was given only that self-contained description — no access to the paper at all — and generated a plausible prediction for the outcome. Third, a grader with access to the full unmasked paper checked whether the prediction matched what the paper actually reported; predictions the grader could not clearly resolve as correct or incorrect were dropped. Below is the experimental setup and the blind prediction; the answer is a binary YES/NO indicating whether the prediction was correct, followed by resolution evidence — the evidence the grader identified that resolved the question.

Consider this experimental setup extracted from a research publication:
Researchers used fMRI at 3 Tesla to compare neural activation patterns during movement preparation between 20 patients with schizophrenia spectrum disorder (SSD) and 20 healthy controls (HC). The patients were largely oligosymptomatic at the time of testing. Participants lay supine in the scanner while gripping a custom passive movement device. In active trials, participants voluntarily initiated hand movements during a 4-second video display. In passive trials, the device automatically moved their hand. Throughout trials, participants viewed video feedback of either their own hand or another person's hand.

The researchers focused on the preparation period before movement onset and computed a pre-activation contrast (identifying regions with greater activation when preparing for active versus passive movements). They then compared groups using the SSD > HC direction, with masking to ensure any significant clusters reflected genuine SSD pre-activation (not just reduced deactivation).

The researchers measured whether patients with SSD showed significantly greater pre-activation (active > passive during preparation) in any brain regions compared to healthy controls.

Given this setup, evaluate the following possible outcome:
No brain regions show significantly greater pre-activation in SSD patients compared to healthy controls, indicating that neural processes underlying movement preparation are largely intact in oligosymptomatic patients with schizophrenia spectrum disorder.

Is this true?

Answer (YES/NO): NO